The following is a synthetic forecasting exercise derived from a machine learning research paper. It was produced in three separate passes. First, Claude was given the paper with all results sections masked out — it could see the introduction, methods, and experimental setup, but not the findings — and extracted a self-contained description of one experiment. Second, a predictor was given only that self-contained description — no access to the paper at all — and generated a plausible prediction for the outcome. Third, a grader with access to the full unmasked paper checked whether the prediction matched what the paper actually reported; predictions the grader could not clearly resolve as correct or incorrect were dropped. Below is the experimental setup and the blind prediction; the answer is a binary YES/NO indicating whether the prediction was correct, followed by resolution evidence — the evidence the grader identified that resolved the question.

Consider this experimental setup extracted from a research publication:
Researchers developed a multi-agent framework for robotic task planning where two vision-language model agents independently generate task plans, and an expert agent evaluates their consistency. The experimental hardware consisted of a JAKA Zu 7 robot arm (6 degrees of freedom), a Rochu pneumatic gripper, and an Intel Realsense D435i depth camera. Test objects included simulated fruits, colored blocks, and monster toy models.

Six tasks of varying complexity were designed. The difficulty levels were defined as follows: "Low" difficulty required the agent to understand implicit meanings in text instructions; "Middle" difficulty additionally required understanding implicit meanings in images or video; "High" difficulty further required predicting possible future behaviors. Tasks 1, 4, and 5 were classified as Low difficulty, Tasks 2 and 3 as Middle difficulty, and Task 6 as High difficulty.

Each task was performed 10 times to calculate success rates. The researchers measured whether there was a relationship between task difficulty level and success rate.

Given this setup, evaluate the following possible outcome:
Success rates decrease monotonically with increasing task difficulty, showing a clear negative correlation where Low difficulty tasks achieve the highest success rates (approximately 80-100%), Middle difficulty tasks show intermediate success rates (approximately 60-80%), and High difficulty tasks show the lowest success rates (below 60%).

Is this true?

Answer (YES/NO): NO